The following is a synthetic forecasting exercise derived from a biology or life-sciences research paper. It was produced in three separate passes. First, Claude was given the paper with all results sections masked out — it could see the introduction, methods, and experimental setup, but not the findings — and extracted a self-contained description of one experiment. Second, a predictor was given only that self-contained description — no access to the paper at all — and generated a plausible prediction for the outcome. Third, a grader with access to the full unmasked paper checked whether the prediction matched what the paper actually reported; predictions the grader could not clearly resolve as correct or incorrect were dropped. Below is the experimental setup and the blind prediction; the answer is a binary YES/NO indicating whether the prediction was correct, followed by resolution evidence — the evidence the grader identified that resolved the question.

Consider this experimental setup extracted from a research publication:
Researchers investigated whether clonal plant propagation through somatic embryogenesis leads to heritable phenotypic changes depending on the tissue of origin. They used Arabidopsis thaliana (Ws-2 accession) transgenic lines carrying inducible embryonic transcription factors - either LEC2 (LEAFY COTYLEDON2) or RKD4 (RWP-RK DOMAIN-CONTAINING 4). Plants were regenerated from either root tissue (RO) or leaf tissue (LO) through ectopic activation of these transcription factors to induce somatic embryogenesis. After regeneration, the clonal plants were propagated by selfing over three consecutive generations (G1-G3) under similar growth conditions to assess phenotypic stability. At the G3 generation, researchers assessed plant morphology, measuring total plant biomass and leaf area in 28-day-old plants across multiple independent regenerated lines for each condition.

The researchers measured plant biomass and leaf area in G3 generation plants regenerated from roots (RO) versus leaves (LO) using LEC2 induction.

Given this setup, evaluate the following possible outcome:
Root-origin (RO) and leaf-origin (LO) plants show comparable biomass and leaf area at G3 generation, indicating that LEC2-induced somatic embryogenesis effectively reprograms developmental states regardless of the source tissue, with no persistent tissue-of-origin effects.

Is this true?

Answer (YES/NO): NO